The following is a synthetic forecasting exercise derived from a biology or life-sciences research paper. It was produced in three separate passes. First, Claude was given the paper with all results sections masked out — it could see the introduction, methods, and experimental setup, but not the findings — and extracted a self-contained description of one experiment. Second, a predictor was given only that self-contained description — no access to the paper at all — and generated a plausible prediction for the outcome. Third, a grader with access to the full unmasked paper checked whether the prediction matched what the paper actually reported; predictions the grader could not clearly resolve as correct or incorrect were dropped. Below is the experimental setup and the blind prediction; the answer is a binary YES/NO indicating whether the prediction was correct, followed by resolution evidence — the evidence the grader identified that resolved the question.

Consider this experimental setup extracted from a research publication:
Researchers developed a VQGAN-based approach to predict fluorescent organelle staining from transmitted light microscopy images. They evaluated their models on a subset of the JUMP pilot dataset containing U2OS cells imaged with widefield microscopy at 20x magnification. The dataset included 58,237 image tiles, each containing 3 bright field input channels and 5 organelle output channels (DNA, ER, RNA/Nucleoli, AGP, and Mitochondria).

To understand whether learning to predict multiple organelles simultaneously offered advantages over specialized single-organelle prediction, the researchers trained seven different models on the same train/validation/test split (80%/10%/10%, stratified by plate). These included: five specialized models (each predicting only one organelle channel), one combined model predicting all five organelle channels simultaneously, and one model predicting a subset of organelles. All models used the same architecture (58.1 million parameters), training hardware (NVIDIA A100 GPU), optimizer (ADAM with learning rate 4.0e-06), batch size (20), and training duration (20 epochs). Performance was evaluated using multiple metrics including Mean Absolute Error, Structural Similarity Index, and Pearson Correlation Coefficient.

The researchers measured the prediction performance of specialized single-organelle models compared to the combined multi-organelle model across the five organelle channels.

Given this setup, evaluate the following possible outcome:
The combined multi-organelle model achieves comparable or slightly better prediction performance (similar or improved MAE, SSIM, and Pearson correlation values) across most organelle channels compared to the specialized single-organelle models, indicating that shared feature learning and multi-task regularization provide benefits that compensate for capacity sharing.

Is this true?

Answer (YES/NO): NO